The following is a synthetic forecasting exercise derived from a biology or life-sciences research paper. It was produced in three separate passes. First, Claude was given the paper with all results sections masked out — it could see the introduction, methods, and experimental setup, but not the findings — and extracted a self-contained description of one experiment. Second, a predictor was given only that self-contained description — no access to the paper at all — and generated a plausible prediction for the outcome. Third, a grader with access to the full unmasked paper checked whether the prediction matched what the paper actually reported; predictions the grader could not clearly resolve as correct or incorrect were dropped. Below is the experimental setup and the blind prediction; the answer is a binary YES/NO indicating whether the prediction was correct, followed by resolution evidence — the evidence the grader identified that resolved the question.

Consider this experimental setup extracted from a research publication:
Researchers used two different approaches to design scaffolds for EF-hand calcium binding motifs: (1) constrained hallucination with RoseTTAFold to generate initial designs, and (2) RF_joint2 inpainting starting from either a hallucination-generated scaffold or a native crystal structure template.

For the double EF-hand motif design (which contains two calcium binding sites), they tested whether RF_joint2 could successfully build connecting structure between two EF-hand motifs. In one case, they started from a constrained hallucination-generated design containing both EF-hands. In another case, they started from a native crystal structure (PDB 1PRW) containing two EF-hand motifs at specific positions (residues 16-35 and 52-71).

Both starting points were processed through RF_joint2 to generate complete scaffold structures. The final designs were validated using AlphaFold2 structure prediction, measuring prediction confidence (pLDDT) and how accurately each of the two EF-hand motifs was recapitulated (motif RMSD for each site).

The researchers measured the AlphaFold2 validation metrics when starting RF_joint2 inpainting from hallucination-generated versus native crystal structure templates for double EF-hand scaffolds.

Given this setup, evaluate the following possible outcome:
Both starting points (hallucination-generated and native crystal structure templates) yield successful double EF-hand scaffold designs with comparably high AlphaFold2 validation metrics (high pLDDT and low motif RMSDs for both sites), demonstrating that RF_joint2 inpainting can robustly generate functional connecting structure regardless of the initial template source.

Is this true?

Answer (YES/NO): NO